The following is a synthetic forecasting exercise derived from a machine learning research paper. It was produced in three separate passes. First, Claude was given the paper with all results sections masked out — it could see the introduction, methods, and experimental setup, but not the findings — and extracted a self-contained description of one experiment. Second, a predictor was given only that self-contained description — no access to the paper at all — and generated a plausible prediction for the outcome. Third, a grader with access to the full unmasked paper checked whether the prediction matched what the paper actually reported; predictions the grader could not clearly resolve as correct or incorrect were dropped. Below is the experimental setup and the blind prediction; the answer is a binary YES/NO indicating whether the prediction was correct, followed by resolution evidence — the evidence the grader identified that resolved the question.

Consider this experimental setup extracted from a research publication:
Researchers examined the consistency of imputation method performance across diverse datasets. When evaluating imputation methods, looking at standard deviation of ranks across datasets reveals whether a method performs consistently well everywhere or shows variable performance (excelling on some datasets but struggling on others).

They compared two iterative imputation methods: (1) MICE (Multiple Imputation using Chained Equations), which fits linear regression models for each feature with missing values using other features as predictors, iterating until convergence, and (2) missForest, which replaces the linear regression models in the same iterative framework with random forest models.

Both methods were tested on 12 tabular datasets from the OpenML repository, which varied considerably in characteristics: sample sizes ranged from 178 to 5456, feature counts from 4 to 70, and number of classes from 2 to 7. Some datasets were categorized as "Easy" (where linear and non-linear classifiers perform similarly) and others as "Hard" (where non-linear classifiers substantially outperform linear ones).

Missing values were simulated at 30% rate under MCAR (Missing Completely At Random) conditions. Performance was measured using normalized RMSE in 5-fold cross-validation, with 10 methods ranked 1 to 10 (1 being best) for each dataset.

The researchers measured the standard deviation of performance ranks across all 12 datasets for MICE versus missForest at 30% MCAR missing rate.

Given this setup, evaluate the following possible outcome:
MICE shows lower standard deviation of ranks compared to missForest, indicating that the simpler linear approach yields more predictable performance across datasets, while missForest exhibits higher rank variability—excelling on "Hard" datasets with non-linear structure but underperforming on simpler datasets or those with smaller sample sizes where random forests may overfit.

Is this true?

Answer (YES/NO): YES